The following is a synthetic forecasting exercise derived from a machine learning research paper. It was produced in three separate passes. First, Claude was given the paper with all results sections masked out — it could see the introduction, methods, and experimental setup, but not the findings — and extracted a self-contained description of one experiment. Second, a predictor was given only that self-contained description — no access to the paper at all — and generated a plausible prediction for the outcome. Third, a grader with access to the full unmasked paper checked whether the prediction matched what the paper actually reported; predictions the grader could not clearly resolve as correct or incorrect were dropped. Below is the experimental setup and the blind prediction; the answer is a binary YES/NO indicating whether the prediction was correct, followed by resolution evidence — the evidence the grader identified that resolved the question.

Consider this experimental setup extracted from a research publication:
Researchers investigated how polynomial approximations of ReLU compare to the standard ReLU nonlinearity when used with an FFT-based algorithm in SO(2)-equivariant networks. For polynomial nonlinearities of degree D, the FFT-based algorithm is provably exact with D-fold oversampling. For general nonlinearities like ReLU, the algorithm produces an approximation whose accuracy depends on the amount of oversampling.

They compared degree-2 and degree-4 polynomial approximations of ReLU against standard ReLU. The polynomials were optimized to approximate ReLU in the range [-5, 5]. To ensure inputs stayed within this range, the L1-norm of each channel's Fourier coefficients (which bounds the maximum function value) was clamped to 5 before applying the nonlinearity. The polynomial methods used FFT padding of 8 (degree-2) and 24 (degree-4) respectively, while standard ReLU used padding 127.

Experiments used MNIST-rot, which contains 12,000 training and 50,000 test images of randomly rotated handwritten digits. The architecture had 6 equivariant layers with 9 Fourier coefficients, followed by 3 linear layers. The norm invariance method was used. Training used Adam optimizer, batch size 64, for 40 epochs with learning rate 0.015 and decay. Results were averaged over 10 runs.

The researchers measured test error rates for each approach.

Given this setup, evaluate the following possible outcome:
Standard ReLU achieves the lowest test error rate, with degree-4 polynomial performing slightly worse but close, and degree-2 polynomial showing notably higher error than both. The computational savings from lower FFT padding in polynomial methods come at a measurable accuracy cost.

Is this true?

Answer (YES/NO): NO